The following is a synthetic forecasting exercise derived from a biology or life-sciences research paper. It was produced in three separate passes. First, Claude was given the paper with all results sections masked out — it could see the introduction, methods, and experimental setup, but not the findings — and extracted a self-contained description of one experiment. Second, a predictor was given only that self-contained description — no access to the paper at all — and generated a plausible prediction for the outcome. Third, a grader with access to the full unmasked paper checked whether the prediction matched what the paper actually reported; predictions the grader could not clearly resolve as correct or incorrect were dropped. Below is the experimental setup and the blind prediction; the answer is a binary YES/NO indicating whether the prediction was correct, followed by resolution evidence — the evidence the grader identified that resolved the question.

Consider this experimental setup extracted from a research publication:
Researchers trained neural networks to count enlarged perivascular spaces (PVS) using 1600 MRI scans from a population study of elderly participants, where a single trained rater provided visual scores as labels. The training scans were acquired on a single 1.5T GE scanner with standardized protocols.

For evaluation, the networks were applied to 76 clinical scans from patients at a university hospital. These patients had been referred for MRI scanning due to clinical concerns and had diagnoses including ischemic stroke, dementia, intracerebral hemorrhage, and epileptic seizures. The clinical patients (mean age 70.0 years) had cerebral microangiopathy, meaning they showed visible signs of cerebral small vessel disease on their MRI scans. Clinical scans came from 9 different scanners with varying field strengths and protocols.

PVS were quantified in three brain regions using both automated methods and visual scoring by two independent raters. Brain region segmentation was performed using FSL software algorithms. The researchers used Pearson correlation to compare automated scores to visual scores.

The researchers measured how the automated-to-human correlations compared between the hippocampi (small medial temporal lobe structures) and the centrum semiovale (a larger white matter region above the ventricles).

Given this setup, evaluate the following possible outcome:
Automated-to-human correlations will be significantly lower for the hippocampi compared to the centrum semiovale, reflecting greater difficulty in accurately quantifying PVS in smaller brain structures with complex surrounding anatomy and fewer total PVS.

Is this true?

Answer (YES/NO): YES